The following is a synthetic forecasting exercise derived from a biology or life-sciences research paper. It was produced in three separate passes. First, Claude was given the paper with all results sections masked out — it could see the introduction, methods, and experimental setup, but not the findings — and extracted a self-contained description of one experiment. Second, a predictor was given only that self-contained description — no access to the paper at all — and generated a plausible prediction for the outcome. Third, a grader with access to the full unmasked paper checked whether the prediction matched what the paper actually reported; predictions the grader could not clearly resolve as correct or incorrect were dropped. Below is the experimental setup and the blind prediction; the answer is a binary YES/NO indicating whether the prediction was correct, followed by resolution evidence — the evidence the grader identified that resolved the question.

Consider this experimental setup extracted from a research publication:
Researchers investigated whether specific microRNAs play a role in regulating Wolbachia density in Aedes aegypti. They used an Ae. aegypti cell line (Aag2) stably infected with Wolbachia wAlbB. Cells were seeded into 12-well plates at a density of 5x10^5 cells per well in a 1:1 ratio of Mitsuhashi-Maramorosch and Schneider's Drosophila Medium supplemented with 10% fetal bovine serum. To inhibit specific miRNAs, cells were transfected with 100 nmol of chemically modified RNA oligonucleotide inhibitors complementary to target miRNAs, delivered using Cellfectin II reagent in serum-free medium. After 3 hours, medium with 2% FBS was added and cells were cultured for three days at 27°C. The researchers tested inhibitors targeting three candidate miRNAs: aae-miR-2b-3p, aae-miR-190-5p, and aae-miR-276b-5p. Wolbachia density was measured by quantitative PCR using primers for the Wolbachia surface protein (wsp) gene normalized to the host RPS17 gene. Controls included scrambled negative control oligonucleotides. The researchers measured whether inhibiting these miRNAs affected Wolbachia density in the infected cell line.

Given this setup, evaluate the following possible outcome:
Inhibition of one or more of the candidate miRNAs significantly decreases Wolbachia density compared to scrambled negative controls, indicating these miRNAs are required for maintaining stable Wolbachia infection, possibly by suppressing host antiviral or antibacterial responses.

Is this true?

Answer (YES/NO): NO